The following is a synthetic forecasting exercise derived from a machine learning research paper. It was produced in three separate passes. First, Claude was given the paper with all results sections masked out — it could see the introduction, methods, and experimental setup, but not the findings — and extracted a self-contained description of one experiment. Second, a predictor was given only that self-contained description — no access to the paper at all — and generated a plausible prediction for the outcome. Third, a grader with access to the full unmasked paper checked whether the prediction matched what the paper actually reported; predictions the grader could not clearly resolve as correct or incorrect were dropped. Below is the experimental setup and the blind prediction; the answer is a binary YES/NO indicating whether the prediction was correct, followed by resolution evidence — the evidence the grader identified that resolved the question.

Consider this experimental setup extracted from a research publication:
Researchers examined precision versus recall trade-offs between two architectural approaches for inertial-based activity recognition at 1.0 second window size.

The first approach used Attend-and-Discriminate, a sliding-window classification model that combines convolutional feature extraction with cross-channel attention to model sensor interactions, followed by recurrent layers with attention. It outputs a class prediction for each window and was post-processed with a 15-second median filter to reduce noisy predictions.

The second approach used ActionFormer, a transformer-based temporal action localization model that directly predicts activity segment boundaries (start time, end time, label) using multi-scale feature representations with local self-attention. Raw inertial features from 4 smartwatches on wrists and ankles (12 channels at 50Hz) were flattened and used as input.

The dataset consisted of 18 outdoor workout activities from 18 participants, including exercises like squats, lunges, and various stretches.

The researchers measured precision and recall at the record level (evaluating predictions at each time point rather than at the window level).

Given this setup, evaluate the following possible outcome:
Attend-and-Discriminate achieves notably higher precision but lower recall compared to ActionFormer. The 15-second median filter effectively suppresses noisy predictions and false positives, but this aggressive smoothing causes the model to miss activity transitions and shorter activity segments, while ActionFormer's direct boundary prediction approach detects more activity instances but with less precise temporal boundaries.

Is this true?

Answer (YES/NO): NO